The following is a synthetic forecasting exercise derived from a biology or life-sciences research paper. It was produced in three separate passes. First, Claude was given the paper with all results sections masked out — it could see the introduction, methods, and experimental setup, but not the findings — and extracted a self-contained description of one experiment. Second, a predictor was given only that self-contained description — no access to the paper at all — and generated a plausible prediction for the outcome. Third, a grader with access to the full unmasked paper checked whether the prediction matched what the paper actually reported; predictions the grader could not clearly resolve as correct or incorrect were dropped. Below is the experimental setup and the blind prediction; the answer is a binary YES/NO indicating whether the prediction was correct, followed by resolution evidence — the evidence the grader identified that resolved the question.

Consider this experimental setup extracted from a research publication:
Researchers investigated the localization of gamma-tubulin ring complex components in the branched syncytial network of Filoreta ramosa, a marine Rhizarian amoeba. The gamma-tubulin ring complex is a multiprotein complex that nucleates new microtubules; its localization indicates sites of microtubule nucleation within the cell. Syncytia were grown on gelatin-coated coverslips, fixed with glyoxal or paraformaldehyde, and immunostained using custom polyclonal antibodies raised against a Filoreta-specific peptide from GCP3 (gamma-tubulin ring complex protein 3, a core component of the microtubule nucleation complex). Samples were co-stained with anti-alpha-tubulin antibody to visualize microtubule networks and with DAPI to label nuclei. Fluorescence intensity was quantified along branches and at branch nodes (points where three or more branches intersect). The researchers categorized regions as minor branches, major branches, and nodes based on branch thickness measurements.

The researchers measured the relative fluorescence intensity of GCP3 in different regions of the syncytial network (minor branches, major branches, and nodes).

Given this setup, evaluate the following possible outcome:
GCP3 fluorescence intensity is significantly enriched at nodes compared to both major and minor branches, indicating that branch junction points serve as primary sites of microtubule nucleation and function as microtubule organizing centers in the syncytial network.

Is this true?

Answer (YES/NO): YES